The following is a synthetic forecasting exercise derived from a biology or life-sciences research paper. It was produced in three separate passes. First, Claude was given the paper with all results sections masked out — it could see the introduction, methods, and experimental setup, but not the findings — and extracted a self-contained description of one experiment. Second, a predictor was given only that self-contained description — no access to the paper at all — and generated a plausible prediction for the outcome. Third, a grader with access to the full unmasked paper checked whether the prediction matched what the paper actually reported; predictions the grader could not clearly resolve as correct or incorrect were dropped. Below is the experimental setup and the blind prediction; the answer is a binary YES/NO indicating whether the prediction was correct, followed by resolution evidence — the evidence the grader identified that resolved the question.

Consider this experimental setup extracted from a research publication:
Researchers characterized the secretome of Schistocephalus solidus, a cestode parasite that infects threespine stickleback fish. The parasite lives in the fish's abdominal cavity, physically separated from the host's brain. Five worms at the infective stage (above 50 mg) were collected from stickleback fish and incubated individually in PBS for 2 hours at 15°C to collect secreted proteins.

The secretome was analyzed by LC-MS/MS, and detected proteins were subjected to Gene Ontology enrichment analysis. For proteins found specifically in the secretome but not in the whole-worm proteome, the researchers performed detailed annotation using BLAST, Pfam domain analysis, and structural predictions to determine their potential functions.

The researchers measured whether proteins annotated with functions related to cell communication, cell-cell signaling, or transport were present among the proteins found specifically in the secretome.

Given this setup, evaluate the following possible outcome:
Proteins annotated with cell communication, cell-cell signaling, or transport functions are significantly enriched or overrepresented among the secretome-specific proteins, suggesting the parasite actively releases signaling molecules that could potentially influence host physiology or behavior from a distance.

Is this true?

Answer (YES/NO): NO